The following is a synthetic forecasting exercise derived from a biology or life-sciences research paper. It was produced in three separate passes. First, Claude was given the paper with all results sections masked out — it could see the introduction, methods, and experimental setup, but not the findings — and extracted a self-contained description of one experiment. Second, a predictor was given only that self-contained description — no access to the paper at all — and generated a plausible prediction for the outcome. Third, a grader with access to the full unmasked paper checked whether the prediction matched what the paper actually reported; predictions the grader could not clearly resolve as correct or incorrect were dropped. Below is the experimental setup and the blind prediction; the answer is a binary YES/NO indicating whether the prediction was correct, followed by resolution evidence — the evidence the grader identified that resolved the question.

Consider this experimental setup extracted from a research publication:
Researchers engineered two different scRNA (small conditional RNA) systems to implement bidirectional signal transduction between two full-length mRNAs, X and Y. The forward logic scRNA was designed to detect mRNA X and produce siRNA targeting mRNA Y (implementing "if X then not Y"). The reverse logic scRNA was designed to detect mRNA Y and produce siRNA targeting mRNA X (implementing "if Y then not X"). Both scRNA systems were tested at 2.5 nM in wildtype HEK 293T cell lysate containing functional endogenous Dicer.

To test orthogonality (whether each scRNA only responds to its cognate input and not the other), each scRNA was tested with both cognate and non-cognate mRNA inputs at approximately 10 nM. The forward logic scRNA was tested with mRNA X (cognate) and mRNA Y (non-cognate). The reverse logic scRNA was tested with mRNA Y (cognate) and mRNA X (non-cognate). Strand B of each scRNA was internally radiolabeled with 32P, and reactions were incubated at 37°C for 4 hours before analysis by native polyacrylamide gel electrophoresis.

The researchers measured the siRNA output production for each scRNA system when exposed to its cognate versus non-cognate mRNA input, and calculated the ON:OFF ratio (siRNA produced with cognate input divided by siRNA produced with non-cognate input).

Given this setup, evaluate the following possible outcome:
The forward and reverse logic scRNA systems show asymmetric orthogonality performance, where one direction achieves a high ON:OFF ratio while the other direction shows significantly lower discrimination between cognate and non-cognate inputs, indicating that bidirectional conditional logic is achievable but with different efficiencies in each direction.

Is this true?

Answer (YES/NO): NO